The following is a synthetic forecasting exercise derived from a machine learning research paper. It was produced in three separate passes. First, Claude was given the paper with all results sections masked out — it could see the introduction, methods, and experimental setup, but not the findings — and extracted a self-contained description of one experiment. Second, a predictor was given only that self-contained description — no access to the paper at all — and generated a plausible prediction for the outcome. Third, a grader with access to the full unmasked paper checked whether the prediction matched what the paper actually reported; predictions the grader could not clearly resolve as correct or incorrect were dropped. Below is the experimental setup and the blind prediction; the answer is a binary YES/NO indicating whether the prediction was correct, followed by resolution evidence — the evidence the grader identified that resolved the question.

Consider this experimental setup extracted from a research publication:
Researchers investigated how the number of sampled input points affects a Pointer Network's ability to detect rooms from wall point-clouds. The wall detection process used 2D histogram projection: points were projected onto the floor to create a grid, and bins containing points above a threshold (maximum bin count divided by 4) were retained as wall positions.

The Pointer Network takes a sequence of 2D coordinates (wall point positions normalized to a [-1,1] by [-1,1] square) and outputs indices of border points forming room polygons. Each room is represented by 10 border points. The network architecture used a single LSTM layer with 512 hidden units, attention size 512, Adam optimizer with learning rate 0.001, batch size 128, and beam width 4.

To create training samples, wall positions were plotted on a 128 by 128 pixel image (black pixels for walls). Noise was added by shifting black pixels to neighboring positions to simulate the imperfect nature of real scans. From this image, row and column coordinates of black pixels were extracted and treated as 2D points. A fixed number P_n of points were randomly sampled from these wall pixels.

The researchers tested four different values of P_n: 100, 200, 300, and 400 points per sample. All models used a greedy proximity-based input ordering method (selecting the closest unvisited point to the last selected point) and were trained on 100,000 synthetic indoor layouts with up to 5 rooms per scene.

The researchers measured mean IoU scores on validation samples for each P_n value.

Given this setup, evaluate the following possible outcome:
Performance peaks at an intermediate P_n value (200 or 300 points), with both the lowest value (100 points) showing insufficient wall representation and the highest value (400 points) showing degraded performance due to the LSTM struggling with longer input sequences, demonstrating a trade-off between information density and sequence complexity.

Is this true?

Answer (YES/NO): YES